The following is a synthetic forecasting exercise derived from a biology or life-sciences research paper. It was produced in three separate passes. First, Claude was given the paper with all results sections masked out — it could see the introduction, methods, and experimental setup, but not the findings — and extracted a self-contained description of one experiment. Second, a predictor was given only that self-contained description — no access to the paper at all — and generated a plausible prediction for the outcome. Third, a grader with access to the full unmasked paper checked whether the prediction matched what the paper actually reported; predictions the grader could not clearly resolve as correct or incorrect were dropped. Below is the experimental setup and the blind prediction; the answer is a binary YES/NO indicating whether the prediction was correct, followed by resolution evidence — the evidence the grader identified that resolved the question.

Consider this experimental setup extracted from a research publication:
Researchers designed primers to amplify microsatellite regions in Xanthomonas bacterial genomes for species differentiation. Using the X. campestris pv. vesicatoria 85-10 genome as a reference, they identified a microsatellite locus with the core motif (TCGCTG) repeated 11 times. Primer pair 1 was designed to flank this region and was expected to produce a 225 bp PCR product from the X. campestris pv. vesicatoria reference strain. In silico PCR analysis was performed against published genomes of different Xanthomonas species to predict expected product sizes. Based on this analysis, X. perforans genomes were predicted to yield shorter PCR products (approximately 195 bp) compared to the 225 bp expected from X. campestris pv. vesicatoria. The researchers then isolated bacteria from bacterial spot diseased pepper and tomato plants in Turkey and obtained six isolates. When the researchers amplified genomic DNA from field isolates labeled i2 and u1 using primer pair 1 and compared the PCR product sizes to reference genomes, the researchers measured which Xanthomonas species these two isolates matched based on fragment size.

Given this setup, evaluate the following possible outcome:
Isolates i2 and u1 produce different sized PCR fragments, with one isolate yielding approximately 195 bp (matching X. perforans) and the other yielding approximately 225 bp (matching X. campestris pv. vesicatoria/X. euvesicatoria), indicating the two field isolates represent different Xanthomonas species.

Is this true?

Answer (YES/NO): NO